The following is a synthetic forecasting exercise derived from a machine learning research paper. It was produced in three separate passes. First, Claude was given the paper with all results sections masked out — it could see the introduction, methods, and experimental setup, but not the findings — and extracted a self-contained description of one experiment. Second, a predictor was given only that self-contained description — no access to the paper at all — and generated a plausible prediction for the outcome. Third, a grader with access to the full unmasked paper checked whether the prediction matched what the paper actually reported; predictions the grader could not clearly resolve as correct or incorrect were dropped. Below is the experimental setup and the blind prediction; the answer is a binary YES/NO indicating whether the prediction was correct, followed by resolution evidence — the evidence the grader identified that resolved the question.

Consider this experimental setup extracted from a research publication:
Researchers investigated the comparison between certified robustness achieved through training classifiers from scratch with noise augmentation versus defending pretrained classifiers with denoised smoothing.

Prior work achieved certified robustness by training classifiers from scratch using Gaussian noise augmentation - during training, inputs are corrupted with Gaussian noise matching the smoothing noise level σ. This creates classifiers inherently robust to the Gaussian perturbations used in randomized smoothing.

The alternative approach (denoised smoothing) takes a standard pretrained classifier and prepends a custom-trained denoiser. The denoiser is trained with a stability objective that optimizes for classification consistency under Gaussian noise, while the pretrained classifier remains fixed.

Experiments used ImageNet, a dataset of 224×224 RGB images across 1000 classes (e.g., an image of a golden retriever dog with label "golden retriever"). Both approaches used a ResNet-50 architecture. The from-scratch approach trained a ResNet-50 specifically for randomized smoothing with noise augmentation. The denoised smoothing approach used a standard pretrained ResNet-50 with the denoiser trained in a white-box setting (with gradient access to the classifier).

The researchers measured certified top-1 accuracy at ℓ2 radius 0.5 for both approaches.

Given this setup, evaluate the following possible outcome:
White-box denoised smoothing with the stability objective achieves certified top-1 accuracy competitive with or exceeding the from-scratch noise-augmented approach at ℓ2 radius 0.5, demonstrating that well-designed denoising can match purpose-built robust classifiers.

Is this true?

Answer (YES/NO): NO